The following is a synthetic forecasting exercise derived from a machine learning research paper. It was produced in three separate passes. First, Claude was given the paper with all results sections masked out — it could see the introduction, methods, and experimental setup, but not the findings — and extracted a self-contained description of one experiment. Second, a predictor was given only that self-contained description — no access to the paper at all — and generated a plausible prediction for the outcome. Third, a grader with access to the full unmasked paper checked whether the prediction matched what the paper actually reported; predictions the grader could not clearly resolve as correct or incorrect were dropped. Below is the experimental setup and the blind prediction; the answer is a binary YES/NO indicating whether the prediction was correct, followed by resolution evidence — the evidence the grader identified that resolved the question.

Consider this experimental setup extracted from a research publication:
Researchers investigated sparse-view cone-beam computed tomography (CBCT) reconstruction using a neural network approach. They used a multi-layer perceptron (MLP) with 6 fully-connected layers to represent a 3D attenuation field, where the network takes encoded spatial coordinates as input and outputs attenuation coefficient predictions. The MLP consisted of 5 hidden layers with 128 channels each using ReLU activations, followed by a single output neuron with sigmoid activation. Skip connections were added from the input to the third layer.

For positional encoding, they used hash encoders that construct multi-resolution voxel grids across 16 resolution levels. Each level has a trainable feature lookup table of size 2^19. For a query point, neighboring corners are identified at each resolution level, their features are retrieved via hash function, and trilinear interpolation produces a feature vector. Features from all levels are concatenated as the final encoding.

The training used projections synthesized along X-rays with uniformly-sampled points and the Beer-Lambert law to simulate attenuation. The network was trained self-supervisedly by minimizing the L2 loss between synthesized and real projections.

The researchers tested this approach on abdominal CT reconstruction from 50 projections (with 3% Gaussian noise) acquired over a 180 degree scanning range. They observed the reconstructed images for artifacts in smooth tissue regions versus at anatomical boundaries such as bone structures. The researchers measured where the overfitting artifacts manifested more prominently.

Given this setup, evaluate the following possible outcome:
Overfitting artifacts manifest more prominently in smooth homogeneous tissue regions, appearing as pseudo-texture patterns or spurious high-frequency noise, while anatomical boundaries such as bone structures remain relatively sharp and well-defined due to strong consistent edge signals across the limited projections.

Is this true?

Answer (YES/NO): NO